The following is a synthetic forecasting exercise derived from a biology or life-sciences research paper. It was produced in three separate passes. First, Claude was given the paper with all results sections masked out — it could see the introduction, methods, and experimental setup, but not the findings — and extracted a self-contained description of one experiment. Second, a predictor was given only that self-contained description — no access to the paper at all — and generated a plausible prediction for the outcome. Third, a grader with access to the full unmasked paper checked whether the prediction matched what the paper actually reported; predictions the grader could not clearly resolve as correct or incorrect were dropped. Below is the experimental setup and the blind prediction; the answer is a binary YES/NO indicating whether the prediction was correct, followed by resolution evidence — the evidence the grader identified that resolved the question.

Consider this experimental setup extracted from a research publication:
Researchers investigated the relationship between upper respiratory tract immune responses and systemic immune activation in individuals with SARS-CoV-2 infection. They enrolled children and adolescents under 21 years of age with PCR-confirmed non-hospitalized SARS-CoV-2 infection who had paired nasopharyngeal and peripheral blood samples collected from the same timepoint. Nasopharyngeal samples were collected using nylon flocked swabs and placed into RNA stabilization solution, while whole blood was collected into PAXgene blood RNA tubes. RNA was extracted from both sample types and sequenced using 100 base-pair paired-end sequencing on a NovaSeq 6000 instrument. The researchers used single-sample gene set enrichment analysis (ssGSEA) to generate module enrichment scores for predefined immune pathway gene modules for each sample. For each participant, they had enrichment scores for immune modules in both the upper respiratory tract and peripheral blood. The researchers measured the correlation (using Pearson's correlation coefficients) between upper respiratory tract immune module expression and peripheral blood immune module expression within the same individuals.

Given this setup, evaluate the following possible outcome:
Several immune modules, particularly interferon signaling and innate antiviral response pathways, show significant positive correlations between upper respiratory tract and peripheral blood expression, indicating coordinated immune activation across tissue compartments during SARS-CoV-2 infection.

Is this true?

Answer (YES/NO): YES